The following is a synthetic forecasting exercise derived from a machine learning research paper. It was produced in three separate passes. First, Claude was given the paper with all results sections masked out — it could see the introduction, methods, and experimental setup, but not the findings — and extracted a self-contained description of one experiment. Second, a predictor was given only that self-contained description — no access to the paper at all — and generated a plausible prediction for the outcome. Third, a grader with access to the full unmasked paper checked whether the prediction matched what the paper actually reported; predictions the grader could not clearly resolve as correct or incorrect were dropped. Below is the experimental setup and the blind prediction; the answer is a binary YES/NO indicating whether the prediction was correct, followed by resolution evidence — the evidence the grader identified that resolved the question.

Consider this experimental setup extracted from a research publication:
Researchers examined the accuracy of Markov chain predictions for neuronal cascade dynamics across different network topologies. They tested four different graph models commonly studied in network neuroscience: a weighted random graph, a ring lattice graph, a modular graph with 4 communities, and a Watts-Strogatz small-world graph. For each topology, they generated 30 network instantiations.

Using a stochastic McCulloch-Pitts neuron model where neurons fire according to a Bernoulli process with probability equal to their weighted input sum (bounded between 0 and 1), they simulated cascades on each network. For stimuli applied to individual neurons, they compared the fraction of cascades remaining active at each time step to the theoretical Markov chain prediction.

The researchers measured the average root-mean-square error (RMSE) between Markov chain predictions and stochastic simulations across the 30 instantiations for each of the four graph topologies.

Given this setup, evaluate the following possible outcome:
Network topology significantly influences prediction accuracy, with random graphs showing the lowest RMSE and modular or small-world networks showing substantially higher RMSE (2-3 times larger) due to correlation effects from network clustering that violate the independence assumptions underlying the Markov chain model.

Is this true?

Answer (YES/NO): NO